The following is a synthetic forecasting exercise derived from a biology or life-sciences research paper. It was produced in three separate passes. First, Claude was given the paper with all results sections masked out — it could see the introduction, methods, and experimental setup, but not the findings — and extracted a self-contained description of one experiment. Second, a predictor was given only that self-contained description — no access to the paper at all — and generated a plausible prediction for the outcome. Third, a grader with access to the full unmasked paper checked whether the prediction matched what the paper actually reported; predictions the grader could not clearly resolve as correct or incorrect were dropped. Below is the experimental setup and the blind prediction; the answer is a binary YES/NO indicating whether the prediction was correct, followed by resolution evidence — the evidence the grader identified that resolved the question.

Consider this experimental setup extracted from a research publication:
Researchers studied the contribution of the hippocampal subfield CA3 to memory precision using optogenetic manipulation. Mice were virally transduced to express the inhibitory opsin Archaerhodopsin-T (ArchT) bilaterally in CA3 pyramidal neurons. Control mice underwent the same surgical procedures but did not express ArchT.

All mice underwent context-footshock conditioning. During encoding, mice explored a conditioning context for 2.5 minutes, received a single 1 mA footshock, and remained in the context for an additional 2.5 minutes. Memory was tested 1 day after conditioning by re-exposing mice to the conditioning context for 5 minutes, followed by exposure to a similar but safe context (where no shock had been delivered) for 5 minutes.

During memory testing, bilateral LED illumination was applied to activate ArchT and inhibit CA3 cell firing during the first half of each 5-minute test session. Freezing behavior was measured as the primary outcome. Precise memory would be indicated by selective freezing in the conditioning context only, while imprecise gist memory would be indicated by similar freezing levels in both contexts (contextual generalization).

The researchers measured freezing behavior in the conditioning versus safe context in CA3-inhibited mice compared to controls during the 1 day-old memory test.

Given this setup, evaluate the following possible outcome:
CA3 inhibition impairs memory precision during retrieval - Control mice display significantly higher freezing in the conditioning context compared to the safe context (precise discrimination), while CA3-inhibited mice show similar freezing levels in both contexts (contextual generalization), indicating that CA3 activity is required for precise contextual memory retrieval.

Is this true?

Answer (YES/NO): YES